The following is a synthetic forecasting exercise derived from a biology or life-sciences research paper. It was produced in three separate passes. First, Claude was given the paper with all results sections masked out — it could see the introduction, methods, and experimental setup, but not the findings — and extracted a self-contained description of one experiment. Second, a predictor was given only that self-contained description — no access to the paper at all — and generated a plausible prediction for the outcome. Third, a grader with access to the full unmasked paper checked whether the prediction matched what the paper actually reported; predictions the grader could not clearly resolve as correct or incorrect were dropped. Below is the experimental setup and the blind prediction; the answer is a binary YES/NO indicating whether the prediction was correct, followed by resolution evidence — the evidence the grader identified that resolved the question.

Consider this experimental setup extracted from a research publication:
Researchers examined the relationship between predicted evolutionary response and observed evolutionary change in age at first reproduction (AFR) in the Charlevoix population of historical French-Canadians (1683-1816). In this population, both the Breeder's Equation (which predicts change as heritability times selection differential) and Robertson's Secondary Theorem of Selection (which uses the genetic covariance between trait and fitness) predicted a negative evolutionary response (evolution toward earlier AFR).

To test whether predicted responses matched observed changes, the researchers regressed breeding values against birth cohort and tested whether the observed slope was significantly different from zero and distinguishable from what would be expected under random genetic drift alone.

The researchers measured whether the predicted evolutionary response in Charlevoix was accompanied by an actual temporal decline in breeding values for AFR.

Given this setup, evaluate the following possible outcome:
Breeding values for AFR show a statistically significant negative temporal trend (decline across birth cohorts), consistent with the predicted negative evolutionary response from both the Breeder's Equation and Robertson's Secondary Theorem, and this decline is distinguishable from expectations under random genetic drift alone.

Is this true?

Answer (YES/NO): NO